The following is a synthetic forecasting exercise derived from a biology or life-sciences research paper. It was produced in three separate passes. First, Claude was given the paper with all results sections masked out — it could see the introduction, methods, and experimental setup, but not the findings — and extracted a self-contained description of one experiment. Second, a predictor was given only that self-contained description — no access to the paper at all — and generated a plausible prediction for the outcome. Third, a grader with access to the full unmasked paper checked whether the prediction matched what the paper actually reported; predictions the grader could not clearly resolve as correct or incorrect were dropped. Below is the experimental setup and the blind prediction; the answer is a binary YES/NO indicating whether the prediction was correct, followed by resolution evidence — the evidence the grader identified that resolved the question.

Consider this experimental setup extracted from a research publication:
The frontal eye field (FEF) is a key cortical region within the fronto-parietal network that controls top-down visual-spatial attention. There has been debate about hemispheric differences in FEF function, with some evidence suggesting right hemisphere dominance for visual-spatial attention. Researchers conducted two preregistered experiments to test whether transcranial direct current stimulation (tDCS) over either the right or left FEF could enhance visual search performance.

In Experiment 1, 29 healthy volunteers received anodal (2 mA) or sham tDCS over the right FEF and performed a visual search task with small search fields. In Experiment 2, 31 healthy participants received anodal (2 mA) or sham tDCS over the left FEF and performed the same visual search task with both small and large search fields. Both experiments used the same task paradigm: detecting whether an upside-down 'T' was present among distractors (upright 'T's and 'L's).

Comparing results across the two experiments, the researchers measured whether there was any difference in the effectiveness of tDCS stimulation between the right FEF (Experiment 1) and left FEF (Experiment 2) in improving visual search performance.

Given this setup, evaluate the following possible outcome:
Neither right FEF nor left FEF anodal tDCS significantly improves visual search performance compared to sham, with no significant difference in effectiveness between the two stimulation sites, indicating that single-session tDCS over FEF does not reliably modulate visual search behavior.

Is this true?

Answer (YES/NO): YES